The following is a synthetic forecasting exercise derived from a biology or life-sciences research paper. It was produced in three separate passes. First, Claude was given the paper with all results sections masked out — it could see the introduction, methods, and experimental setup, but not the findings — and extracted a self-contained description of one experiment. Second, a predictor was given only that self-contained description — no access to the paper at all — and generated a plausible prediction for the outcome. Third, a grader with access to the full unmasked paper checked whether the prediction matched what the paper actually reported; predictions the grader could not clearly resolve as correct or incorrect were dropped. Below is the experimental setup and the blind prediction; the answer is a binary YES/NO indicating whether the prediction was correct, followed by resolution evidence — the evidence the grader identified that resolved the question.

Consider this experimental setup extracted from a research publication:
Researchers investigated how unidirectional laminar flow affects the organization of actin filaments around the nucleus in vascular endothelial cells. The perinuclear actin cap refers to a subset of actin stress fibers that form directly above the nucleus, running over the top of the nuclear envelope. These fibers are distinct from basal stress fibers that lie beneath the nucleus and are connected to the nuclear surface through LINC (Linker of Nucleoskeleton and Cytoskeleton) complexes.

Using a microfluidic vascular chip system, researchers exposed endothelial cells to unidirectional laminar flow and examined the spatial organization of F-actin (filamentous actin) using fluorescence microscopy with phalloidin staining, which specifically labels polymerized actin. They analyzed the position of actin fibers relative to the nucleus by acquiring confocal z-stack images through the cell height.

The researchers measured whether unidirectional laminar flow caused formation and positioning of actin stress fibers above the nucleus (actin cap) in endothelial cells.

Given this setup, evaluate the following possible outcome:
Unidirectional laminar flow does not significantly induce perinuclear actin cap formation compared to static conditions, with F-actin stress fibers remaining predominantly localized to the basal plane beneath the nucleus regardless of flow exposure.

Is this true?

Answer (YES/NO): NO